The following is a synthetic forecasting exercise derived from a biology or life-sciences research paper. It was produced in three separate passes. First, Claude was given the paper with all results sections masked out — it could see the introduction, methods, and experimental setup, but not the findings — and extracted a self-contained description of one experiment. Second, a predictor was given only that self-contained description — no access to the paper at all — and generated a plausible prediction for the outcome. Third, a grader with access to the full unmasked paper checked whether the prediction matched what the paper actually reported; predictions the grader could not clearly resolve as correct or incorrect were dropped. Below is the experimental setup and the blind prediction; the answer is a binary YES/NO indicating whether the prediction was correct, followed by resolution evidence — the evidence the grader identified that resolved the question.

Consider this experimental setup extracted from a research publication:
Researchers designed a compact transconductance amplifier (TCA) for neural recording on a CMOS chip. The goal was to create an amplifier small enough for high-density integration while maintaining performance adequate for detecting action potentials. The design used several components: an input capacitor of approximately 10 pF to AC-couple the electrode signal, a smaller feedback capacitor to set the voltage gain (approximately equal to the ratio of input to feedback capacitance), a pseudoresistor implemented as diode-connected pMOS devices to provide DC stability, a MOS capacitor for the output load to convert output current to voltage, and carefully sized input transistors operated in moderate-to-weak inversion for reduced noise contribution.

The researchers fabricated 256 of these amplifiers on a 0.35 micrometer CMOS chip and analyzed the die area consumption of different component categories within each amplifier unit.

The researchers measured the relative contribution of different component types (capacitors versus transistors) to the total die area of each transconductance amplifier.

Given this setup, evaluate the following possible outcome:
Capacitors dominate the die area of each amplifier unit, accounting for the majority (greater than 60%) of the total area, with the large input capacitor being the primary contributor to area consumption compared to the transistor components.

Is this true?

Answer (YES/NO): YES